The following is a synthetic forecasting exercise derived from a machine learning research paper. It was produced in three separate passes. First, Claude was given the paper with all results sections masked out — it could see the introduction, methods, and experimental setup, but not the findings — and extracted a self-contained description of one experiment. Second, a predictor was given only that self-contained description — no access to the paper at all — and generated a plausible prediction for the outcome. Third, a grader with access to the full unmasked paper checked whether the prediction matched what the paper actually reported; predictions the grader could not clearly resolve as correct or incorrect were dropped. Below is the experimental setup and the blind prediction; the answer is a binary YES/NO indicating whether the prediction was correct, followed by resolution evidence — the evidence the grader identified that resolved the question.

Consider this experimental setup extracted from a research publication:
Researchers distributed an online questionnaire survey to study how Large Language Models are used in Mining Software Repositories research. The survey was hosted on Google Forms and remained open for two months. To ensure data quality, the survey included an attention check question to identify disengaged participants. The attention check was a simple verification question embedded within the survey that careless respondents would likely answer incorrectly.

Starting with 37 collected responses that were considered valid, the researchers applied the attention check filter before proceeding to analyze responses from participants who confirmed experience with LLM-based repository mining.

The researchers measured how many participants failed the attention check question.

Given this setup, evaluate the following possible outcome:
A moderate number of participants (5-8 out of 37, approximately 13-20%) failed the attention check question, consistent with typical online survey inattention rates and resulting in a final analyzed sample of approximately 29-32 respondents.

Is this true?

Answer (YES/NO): NO